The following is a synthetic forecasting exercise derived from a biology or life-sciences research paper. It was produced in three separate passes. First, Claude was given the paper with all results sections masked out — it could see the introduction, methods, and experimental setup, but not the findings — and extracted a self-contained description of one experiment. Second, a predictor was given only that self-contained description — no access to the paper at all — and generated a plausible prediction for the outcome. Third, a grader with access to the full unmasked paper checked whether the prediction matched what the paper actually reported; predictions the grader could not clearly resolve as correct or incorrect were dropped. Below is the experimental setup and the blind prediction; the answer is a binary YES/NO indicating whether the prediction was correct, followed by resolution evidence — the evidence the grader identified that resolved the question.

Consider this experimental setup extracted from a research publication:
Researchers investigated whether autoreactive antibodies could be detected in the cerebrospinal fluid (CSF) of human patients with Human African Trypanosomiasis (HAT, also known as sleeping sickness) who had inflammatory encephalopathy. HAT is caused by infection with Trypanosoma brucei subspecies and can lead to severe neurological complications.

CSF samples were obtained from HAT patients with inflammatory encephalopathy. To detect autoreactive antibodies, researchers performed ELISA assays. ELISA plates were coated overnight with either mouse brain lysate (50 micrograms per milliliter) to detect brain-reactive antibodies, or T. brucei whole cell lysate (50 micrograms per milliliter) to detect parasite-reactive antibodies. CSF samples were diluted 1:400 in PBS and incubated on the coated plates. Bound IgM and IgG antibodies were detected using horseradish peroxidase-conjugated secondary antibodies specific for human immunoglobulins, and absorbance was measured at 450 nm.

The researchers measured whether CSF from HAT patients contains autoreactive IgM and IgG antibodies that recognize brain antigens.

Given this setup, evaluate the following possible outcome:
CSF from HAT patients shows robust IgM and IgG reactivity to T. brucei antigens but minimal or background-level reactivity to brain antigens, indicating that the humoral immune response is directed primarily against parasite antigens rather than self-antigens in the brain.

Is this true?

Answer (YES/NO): NO